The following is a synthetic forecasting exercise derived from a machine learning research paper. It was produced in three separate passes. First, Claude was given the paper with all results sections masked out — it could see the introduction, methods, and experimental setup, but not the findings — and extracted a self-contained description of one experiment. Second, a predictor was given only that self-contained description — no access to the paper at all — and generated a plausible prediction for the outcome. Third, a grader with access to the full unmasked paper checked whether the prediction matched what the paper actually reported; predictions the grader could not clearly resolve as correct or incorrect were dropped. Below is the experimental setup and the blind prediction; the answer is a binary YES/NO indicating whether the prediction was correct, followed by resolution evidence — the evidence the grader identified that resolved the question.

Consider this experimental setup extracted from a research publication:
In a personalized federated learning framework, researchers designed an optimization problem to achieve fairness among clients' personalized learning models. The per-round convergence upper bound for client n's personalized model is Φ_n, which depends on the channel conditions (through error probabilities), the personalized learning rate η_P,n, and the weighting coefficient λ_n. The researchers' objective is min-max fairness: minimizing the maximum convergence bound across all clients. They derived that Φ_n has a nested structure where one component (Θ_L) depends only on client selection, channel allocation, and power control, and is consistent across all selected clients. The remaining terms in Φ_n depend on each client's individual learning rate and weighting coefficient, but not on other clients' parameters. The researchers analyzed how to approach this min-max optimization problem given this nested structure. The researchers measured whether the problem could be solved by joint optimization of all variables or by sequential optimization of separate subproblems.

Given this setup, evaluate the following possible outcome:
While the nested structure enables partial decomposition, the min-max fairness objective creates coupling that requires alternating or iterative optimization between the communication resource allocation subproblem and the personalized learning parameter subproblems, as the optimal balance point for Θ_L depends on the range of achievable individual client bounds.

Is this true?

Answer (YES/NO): NO